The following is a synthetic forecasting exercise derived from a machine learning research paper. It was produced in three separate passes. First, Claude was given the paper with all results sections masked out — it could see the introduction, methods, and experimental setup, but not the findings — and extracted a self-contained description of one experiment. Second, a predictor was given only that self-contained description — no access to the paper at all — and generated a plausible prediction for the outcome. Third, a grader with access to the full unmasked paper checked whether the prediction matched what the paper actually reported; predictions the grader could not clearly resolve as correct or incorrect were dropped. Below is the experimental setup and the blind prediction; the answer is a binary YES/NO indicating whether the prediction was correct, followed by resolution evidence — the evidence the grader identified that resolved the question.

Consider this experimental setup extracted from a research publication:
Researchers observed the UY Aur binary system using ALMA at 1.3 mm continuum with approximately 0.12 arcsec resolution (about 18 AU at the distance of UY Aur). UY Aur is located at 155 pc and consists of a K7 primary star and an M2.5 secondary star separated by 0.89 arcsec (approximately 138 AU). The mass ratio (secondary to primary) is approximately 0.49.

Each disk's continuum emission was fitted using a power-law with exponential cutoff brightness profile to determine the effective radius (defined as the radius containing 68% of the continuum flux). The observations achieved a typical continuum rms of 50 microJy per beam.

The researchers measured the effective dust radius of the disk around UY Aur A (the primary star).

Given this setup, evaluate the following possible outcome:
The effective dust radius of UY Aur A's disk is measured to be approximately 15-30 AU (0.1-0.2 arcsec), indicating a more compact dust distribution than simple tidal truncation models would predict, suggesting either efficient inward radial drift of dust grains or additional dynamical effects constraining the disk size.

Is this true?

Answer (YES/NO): NO